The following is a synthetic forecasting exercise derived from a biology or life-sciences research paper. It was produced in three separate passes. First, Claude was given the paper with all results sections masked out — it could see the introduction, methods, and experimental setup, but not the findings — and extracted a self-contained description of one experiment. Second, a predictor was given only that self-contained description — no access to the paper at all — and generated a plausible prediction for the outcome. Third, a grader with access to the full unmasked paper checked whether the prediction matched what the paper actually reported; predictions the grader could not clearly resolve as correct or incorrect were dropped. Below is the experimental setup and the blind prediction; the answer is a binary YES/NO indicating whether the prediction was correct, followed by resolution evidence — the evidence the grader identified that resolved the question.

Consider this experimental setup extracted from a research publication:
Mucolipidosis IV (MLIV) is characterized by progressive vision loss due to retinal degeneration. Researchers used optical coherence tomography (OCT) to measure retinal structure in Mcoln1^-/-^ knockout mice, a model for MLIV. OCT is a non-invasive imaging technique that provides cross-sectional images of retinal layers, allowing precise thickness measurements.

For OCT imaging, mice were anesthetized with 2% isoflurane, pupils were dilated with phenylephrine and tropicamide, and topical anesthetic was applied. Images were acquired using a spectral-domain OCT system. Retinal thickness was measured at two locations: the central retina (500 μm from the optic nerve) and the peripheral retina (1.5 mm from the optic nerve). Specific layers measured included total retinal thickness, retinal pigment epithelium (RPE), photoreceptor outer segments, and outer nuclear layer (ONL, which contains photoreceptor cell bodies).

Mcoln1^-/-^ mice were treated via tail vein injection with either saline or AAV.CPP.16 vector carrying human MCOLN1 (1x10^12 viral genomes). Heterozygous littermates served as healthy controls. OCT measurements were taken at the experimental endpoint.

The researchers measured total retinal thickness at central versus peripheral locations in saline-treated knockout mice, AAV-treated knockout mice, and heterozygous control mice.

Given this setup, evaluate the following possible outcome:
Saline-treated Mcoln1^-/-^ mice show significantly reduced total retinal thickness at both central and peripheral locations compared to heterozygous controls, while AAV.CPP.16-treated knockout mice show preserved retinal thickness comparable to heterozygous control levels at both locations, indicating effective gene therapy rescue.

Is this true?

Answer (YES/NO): NO